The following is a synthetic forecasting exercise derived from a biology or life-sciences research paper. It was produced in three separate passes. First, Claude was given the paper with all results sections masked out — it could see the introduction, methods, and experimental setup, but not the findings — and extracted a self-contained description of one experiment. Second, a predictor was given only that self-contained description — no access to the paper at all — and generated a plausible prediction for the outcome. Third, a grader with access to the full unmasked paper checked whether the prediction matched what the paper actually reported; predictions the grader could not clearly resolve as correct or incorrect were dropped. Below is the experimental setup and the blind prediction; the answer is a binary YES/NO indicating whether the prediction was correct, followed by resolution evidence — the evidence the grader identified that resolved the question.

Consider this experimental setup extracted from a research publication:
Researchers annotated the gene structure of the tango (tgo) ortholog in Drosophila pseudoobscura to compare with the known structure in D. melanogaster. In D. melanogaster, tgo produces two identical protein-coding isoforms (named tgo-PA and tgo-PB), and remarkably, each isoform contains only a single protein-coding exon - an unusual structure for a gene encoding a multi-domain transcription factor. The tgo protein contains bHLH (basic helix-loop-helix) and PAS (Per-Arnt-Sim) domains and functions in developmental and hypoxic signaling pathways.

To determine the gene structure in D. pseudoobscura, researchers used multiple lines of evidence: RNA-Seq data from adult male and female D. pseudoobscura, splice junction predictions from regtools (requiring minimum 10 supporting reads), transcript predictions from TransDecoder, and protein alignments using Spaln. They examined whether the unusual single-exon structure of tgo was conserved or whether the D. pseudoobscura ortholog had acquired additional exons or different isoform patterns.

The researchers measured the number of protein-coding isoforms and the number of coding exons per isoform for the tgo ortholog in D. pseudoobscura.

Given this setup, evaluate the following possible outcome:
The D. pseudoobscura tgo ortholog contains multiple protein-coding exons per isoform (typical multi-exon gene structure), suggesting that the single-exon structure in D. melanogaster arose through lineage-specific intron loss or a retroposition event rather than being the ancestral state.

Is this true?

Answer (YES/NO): NO